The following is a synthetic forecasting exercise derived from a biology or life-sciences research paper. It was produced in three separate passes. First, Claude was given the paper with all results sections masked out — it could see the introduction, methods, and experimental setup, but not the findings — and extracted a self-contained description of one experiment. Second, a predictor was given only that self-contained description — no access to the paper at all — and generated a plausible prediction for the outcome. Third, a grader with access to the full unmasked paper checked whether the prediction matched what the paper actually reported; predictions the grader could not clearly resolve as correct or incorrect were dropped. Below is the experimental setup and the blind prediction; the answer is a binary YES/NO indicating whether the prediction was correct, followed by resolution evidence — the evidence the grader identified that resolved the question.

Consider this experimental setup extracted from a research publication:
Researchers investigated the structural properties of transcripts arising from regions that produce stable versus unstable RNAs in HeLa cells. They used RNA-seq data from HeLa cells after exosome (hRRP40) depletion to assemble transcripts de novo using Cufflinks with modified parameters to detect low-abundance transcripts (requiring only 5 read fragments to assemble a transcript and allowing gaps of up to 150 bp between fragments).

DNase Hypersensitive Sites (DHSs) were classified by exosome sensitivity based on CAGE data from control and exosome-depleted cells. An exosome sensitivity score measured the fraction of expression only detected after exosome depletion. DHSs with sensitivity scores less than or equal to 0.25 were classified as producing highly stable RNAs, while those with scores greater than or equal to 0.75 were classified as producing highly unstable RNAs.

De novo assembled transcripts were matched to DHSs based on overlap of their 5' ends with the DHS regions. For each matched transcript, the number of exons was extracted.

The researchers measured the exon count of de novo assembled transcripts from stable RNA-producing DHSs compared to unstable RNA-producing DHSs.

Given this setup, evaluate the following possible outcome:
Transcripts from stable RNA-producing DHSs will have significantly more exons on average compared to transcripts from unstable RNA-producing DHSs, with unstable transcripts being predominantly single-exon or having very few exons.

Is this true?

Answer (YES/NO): YES